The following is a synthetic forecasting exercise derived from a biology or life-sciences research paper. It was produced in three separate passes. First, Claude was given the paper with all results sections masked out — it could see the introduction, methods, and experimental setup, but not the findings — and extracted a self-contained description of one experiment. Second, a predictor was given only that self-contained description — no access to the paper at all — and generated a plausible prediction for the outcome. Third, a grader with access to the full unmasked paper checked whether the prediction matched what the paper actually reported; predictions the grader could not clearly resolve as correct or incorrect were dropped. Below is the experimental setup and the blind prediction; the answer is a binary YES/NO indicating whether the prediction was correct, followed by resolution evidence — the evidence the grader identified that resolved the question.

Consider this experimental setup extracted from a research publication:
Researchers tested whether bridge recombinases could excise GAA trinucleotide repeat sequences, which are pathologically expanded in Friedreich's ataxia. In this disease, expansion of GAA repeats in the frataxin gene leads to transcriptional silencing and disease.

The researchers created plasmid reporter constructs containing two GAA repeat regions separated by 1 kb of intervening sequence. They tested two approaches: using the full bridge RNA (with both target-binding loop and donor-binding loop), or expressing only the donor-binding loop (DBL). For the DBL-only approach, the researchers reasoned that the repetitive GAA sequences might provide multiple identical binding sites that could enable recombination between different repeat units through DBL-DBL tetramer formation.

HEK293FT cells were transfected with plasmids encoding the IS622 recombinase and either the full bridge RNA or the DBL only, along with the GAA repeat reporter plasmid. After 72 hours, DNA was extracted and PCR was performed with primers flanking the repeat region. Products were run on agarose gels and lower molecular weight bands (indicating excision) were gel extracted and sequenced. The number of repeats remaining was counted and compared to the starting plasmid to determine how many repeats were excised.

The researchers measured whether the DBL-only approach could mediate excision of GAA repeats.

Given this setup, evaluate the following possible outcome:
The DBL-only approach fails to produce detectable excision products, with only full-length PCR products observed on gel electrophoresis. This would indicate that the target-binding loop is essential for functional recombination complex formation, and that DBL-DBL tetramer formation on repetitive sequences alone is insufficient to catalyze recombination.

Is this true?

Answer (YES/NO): NO